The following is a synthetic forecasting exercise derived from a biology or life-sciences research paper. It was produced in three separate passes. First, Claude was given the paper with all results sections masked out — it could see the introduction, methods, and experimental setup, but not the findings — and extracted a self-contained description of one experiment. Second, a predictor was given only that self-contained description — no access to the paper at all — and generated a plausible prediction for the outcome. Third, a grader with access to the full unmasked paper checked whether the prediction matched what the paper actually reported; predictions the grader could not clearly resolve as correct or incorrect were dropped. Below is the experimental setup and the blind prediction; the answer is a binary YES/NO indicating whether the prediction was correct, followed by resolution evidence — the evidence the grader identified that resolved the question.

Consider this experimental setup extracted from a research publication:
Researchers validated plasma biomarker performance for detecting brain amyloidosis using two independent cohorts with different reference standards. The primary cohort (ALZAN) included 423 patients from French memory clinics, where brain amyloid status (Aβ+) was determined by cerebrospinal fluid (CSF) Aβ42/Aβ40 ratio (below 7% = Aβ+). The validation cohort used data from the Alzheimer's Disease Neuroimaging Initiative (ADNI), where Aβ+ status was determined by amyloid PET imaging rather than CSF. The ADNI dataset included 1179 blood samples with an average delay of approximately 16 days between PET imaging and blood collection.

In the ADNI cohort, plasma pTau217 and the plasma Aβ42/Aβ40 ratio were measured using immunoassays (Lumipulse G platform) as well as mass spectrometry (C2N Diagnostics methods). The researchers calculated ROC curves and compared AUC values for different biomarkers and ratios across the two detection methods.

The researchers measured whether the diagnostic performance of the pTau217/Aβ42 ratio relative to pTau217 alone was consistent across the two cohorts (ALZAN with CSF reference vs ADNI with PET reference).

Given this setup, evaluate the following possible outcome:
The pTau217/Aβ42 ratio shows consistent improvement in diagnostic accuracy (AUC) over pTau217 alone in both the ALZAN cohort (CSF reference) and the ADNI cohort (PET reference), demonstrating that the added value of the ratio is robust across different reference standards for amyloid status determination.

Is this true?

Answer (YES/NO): YES